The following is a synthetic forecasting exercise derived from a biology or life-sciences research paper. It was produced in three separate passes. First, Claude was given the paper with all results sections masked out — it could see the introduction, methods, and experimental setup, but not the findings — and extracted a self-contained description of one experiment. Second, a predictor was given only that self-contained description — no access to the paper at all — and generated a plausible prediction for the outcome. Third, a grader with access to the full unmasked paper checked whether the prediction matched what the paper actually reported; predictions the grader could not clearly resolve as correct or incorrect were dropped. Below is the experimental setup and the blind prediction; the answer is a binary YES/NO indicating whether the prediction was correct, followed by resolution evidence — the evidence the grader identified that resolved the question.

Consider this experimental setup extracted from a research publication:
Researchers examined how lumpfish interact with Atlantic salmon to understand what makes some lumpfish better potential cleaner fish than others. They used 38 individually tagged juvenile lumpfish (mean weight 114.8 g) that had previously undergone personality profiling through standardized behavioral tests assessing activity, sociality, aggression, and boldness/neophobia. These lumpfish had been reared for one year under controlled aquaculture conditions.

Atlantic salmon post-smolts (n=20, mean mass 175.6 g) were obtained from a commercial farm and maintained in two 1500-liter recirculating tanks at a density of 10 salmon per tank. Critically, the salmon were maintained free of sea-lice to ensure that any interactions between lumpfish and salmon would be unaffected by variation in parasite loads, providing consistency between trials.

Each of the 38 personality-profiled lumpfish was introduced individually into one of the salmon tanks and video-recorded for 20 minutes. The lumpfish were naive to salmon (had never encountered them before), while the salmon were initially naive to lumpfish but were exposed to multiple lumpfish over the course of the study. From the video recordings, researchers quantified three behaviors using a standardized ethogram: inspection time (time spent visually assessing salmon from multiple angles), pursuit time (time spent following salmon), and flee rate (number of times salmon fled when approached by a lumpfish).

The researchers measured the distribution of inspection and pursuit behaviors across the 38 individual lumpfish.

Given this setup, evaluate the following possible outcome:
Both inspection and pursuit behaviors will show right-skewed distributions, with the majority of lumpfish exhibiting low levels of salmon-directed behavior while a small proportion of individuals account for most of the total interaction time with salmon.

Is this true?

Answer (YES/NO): YES